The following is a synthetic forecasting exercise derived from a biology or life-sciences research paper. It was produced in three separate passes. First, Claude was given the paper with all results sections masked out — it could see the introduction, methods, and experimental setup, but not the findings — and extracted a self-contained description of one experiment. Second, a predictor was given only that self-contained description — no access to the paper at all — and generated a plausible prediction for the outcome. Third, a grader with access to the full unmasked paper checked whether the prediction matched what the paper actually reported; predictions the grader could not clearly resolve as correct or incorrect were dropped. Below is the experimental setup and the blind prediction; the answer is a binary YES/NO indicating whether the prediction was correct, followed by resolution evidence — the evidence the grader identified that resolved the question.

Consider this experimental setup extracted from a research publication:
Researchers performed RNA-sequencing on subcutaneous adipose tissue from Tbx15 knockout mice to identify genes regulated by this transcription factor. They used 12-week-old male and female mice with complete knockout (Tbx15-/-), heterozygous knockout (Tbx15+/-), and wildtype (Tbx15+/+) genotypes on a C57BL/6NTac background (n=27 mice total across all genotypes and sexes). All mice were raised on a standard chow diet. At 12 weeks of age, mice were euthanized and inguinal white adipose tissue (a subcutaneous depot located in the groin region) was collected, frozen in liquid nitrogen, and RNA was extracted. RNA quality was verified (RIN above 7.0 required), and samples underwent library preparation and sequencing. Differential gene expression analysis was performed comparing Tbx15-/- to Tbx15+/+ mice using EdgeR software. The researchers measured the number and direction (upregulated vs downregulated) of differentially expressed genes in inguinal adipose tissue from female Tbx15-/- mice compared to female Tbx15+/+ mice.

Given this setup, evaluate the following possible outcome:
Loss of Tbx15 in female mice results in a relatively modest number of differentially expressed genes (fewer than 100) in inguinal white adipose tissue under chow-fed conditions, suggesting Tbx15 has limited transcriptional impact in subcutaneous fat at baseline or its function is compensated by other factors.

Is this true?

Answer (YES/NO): NO